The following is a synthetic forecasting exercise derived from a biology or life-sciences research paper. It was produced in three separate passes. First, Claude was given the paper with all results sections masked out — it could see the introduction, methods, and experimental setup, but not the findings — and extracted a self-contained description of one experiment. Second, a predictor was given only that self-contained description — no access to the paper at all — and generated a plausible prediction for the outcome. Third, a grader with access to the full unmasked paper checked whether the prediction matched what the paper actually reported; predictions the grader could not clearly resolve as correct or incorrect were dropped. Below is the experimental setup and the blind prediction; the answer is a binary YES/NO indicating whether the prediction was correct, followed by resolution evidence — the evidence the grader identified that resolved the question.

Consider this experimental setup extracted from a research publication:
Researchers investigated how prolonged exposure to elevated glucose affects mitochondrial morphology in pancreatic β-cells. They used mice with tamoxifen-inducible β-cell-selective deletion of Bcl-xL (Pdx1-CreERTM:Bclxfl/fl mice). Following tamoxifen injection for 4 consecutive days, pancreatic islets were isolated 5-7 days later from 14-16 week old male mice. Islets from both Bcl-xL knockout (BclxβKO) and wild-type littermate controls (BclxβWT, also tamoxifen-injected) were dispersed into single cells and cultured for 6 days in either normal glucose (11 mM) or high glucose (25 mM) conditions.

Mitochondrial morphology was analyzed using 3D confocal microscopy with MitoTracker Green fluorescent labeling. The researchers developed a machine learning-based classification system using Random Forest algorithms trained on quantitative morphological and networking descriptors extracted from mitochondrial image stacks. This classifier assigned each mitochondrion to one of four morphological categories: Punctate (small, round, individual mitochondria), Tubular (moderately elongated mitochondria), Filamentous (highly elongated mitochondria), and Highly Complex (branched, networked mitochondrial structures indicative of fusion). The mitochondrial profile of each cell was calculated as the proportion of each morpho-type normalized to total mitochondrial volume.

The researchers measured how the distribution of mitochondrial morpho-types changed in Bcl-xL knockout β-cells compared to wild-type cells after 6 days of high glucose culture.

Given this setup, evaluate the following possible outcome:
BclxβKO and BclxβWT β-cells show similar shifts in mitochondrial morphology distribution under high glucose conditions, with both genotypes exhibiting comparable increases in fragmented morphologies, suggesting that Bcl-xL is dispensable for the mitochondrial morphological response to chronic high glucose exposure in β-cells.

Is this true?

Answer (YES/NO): NO